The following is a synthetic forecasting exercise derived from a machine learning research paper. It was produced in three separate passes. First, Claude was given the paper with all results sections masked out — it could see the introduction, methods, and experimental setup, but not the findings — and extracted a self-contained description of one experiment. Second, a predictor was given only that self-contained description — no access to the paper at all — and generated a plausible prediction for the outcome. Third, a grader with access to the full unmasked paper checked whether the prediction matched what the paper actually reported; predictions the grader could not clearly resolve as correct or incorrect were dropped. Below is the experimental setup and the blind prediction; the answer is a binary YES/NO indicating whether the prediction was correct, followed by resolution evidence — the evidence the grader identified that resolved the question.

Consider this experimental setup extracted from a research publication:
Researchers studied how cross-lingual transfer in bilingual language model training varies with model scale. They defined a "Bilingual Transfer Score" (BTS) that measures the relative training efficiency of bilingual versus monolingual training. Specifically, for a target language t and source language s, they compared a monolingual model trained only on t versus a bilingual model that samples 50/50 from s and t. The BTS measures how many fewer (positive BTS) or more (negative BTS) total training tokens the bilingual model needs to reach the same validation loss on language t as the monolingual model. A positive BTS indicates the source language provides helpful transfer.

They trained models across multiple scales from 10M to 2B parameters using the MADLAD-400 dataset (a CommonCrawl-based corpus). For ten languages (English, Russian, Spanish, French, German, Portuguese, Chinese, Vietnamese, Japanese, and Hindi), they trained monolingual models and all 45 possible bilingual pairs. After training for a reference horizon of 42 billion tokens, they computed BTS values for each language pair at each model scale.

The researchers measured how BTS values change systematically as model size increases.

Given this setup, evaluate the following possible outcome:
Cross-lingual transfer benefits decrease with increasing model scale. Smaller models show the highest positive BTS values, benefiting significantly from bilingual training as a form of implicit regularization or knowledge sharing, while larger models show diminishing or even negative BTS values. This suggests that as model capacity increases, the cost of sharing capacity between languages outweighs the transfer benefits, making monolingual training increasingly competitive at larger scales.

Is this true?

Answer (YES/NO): NO